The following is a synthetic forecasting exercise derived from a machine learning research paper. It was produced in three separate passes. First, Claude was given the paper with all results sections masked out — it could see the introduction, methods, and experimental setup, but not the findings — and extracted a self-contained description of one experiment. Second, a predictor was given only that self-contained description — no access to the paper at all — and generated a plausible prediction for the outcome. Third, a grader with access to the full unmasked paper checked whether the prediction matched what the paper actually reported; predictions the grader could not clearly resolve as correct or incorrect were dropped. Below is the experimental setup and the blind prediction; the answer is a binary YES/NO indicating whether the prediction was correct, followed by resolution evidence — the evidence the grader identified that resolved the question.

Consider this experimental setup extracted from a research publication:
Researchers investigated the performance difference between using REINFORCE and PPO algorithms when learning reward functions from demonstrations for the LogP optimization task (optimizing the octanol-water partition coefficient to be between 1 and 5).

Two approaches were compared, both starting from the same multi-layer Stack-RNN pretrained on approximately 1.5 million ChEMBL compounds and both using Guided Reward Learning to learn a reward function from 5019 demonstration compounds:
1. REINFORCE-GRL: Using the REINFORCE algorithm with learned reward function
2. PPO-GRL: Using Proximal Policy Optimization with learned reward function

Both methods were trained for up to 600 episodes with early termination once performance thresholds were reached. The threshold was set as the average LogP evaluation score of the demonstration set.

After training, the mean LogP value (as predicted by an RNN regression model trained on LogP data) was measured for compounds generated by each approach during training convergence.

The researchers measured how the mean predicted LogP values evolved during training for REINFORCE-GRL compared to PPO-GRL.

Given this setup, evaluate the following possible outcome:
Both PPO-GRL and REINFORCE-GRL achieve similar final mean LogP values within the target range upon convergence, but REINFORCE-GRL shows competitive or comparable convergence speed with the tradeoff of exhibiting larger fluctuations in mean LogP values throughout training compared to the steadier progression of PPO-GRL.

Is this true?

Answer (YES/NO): NO